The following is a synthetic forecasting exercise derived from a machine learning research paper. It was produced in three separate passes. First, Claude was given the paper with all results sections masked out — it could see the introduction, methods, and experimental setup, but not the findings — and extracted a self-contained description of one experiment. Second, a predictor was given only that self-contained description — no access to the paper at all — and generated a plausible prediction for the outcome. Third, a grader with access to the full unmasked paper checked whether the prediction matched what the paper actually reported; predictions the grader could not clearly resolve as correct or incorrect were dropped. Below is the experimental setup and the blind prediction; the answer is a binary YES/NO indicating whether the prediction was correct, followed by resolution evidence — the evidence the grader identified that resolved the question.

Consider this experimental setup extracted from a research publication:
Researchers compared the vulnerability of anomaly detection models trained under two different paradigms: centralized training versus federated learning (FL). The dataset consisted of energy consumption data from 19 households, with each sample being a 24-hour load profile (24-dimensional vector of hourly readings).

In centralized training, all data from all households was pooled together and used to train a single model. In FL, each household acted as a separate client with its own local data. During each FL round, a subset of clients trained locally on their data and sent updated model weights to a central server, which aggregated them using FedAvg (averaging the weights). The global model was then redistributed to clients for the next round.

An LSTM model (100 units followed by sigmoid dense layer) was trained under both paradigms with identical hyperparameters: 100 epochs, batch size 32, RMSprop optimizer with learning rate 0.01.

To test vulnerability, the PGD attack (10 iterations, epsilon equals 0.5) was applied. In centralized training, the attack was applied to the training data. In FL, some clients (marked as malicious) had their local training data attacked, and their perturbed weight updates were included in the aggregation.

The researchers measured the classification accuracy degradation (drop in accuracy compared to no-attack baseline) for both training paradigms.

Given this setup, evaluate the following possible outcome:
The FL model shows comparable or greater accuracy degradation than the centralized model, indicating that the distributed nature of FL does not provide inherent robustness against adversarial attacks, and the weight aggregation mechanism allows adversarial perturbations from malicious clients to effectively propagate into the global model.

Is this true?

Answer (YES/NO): YES